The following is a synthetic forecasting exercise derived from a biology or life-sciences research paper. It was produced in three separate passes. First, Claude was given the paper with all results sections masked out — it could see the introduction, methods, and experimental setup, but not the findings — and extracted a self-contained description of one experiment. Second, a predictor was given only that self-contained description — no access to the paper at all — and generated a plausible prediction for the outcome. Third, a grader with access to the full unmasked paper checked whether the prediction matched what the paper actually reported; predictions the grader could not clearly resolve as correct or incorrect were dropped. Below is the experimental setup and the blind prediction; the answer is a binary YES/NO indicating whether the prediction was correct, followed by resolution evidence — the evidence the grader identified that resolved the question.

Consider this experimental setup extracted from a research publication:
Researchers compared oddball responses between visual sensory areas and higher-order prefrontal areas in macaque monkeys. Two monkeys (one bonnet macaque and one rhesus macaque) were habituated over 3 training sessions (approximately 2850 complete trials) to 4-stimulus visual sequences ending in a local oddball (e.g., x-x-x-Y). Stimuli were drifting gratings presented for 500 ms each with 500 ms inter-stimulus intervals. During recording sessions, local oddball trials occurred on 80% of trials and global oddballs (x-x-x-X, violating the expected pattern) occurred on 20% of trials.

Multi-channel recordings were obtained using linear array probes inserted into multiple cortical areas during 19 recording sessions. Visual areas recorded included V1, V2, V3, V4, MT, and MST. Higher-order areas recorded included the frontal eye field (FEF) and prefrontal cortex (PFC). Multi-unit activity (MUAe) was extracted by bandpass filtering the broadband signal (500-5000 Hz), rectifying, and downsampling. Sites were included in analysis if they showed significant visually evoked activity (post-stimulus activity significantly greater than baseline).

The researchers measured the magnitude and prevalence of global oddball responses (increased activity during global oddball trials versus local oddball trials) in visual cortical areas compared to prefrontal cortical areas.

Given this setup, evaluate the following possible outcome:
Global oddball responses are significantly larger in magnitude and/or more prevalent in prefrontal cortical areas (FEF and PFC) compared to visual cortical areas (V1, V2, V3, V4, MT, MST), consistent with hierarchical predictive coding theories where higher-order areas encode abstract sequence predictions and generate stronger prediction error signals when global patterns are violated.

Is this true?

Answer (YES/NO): NO